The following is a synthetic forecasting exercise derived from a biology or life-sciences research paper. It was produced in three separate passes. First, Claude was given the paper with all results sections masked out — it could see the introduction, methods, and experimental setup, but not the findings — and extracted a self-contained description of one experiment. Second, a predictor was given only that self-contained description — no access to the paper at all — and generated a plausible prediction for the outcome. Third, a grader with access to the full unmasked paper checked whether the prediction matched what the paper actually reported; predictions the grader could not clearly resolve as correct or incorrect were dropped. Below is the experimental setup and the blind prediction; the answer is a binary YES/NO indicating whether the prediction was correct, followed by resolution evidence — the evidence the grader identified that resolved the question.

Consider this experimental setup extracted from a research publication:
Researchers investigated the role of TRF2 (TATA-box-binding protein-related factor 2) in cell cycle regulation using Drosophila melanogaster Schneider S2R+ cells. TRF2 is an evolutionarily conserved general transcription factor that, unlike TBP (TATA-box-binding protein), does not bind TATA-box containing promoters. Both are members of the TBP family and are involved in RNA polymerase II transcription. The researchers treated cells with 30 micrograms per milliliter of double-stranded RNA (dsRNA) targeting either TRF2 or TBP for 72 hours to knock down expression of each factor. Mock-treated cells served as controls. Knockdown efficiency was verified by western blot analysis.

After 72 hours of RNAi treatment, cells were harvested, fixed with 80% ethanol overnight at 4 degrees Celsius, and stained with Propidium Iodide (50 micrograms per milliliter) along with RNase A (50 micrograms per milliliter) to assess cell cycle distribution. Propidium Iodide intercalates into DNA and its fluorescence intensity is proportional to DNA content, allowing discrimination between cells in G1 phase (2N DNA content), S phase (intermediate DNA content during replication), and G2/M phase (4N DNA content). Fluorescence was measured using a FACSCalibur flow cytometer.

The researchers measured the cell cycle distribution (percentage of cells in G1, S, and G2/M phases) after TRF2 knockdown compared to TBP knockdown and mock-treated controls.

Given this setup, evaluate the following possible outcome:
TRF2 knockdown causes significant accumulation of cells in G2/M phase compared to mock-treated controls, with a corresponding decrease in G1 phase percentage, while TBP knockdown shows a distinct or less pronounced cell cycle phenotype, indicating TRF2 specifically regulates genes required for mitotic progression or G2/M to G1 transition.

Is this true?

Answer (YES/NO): NO